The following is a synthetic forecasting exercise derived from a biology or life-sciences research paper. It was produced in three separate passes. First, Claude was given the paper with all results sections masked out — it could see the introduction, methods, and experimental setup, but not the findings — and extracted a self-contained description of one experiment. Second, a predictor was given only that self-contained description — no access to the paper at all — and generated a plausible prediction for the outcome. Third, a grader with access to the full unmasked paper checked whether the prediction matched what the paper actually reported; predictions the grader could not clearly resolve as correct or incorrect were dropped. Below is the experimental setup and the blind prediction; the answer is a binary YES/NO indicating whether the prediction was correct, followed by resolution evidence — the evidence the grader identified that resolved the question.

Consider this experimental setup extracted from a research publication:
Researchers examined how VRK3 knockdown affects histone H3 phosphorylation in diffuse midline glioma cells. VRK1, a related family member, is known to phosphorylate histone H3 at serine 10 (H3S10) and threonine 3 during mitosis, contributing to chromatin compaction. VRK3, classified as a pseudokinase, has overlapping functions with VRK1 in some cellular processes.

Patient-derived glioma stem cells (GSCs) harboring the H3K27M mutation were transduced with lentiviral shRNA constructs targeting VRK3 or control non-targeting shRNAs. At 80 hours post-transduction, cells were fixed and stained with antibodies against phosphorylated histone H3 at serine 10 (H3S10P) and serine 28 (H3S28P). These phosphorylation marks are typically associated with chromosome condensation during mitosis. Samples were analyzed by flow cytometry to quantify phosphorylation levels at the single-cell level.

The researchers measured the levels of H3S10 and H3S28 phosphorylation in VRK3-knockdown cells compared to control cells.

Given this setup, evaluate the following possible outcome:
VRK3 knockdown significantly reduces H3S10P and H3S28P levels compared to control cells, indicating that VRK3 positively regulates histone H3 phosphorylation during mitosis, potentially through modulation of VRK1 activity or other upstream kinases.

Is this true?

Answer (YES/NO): YES